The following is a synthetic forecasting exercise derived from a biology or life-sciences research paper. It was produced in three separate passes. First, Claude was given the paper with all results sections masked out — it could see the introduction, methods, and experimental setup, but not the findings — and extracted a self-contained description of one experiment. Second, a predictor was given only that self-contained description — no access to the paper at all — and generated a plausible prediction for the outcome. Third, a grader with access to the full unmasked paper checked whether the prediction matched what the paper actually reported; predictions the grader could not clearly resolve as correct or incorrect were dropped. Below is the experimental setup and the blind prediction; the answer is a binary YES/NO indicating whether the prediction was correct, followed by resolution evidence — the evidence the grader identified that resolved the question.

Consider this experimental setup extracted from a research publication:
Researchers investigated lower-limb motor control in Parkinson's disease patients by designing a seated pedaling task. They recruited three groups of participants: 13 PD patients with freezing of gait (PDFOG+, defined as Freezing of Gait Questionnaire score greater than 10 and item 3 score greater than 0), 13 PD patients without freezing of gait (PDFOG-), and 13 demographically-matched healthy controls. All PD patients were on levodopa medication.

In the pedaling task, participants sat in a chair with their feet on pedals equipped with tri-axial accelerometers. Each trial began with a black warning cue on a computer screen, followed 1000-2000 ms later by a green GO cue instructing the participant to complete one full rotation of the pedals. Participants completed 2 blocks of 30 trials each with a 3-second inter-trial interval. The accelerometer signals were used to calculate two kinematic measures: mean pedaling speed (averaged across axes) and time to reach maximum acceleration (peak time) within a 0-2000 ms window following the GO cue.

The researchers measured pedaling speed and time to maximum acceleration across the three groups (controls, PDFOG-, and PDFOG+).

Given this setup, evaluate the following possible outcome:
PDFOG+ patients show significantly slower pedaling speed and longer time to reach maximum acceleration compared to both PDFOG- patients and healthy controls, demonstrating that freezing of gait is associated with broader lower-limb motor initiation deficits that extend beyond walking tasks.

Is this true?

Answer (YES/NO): NO